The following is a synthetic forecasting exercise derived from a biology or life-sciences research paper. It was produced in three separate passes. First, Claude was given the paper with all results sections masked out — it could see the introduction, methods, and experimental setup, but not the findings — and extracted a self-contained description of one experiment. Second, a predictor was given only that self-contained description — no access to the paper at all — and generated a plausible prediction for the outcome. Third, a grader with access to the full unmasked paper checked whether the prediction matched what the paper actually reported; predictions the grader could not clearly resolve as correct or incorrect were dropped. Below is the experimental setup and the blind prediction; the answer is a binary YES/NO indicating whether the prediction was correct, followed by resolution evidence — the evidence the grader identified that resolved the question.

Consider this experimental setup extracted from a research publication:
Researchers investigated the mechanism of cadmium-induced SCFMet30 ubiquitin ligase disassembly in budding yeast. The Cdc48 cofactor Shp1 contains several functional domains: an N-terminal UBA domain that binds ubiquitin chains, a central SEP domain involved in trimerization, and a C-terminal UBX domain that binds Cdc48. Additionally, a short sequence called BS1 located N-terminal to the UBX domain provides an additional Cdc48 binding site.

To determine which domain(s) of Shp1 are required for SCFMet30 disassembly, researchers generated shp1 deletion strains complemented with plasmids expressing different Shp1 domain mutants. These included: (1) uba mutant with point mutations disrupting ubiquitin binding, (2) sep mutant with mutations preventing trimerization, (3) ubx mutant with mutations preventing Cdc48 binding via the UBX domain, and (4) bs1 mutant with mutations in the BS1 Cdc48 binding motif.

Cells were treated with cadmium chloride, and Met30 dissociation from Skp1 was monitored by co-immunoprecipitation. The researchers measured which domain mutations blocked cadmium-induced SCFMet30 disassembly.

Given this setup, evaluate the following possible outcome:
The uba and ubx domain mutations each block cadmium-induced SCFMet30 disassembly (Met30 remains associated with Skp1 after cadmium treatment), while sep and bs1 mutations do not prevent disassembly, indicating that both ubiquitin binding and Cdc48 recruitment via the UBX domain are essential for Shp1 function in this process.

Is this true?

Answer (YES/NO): NO